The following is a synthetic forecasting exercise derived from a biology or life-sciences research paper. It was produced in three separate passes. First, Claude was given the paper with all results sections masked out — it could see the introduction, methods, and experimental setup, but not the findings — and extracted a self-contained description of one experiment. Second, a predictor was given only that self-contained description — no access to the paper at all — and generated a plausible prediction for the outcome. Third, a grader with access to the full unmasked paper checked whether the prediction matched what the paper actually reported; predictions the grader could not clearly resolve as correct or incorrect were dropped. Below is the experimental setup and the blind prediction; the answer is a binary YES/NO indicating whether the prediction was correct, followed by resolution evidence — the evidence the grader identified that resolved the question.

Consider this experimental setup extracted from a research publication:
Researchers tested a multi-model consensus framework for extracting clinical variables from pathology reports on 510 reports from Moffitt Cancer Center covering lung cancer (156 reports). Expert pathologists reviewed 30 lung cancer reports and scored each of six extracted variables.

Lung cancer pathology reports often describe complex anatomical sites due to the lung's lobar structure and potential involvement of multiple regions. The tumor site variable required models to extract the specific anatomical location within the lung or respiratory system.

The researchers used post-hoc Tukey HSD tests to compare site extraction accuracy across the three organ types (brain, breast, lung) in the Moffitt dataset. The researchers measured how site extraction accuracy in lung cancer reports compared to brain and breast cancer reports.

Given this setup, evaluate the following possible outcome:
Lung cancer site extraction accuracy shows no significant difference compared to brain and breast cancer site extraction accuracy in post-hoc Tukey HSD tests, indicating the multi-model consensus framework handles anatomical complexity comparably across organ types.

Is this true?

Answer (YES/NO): NO